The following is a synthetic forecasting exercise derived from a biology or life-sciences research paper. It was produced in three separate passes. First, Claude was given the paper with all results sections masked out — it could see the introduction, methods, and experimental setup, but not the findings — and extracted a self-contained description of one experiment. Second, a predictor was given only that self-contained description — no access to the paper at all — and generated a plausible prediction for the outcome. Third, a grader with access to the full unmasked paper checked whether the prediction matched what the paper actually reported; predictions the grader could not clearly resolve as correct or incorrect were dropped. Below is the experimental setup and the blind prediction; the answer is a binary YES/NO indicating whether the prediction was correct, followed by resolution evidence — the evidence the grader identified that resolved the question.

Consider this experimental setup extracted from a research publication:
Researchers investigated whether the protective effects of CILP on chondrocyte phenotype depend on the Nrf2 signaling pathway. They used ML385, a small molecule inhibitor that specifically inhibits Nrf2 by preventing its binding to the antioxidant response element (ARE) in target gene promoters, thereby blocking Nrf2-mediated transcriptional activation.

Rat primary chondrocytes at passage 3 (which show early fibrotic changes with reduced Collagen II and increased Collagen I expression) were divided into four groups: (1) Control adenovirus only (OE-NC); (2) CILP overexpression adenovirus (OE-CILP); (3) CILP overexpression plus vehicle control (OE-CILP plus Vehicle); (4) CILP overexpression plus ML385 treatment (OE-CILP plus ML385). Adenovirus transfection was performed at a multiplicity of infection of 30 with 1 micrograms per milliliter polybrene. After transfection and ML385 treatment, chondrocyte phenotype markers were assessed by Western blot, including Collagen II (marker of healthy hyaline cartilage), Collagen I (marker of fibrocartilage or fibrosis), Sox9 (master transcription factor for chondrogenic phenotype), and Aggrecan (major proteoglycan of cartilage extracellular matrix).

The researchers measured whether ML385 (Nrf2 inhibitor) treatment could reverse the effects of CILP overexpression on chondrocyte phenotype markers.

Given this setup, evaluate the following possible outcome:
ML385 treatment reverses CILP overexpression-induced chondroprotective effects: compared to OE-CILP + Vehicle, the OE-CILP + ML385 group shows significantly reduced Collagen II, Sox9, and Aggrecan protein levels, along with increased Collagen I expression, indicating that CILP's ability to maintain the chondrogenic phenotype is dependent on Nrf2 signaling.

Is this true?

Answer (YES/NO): NO